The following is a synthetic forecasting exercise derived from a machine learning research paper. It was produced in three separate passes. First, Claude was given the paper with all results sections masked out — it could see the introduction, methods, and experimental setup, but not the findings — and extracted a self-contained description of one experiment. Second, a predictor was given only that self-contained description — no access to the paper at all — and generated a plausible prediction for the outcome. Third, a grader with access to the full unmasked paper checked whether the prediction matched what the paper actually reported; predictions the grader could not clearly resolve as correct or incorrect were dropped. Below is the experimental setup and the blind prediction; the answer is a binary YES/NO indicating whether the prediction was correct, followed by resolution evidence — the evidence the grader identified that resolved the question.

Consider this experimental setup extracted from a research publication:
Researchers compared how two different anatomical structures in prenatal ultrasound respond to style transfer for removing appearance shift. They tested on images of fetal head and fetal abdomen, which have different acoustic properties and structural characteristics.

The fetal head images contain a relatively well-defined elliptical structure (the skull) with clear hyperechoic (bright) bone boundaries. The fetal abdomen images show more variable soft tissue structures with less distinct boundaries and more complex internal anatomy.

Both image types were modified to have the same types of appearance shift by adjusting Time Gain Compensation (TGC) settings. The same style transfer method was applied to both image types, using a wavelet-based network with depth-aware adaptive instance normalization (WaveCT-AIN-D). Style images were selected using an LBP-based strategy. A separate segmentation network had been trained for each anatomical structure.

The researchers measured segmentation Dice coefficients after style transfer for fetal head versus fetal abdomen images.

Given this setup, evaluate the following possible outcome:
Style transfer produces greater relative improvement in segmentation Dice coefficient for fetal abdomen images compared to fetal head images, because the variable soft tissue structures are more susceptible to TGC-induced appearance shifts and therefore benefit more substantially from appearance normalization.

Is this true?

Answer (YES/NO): YES